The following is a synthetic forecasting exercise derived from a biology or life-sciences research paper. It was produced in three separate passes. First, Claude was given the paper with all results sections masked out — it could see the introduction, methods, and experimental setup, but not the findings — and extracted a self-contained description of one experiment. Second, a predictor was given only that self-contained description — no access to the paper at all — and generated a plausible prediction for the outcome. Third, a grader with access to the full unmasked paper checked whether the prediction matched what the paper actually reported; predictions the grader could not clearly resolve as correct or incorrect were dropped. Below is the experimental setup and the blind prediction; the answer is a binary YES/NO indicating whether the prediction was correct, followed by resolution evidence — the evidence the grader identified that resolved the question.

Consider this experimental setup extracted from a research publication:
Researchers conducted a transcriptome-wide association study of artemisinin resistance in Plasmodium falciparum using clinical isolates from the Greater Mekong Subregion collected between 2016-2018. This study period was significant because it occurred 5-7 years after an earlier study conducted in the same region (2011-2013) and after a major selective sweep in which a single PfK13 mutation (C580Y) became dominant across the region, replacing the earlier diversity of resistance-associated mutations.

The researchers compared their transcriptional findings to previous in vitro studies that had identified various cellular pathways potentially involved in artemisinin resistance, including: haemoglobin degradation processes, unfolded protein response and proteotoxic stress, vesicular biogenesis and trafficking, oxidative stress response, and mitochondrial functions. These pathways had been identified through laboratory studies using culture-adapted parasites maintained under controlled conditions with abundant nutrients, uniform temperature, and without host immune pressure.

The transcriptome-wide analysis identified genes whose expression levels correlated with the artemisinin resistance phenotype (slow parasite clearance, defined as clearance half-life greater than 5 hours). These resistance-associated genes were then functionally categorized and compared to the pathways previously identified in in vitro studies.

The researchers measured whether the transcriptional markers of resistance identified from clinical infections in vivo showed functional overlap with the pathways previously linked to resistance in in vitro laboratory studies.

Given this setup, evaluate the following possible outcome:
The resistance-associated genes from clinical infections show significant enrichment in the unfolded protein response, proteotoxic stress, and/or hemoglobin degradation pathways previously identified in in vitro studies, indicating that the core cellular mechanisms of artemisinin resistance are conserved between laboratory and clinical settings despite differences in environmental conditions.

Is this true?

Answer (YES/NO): YES